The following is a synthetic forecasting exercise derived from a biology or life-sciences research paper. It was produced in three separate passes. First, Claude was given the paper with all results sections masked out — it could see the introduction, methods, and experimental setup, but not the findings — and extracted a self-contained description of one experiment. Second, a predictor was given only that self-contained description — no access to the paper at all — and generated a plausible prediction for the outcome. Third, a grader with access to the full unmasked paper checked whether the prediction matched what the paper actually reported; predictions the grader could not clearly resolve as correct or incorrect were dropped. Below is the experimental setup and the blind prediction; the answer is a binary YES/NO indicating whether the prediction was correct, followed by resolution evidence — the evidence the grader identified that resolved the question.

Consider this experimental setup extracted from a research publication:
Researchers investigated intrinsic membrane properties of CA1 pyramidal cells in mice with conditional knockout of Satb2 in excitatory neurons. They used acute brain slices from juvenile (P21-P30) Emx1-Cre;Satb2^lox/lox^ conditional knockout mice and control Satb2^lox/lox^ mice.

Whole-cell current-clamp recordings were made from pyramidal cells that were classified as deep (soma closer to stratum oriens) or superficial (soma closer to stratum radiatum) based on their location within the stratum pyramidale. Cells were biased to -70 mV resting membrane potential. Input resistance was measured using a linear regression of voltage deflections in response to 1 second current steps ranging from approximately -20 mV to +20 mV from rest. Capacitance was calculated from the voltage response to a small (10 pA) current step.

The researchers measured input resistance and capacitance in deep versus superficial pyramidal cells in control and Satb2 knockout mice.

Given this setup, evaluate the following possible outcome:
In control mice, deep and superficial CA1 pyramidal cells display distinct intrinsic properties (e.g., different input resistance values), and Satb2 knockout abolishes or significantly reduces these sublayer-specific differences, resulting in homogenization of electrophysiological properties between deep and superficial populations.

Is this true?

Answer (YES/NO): YES